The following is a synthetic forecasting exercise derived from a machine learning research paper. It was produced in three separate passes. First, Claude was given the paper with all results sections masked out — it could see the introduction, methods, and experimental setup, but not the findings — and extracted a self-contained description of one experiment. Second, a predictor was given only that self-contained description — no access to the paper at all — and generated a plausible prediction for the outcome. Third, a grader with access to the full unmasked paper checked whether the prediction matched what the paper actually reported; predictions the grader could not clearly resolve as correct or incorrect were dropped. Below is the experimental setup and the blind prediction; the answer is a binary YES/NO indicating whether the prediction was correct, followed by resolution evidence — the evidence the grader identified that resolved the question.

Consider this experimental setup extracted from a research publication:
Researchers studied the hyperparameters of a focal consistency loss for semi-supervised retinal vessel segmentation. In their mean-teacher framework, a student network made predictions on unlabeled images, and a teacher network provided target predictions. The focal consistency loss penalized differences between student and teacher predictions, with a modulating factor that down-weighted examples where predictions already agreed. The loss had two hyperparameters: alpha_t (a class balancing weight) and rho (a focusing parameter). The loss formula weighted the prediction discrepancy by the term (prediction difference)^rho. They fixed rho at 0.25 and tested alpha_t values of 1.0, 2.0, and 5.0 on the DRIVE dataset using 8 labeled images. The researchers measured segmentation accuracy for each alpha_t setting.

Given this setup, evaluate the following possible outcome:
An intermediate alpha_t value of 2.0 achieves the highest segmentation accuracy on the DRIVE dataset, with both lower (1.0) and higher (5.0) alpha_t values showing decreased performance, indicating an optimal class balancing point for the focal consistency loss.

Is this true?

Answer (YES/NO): YES